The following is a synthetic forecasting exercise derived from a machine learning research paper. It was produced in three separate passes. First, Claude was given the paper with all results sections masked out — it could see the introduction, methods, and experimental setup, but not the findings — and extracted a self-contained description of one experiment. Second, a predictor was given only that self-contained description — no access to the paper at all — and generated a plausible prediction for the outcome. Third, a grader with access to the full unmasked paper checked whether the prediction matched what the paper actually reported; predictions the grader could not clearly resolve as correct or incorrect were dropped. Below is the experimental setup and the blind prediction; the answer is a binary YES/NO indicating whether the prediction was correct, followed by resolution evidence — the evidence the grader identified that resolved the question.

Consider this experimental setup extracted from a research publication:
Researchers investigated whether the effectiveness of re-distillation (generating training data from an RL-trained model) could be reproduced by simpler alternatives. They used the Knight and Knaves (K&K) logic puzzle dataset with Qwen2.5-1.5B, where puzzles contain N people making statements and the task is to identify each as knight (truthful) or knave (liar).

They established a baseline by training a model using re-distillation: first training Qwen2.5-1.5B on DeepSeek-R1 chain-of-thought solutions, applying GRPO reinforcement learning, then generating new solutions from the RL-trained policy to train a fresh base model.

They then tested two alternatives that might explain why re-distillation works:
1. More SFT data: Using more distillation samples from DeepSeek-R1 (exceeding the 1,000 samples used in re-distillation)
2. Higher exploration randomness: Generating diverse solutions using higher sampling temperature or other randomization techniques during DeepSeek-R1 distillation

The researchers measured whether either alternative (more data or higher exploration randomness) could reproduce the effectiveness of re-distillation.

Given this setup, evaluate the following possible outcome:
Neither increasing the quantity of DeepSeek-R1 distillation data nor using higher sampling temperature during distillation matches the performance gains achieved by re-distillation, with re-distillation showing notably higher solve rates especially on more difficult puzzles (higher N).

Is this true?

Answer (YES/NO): YES